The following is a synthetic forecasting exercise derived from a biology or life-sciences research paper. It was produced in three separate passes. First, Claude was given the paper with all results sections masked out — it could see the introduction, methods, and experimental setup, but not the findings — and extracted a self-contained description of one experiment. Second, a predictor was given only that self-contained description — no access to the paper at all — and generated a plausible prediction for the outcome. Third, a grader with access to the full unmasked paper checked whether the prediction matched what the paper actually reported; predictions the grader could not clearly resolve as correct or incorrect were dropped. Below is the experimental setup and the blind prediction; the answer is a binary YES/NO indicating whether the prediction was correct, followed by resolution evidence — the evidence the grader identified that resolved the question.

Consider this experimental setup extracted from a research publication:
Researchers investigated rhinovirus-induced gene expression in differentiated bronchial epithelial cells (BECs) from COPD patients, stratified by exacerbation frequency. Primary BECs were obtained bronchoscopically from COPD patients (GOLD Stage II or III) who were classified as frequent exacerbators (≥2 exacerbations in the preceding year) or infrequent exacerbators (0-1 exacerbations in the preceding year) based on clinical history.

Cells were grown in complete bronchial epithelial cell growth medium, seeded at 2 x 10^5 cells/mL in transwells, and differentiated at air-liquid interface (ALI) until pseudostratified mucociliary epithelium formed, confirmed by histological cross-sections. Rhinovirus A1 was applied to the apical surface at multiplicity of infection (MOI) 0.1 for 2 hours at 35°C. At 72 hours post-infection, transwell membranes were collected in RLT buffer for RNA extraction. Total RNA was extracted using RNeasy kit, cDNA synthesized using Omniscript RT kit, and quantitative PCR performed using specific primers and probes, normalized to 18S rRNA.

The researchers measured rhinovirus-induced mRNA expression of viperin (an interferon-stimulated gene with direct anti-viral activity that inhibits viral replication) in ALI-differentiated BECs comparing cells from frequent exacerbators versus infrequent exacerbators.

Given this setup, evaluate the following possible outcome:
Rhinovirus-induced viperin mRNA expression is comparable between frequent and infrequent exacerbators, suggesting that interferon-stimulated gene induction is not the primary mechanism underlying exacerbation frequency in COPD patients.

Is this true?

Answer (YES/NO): NO